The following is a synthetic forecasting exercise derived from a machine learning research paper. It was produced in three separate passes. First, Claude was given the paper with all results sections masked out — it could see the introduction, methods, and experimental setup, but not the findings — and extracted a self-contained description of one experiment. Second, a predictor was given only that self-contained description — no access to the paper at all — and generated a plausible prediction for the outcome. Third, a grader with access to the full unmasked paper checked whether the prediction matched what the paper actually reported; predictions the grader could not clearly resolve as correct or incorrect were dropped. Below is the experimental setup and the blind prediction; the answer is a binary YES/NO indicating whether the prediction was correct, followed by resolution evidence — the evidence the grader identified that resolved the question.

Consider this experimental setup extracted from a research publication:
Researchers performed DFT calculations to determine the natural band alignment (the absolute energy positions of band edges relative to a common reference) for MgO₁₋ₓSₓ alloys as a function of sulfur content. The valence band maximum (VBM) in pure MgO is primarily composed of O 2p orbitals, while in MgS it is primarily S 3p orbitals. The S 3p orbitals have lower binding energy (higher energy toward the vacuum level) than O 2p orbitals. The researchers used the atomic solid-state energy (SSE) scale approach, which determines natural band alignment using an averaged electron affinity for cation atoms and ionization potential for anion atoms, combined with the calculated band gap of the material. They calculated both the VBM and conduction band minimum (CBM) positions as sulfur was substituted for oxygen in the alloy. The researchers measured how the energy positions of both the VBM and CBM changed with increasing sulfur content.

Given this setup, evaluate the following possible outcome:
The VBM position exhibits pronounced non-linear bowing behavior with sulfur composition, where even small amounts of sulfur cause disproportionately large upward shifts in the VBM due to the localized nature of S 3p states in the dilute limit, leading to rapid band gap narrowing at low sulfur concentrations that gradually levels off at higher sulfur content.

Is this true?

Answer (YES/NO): NO